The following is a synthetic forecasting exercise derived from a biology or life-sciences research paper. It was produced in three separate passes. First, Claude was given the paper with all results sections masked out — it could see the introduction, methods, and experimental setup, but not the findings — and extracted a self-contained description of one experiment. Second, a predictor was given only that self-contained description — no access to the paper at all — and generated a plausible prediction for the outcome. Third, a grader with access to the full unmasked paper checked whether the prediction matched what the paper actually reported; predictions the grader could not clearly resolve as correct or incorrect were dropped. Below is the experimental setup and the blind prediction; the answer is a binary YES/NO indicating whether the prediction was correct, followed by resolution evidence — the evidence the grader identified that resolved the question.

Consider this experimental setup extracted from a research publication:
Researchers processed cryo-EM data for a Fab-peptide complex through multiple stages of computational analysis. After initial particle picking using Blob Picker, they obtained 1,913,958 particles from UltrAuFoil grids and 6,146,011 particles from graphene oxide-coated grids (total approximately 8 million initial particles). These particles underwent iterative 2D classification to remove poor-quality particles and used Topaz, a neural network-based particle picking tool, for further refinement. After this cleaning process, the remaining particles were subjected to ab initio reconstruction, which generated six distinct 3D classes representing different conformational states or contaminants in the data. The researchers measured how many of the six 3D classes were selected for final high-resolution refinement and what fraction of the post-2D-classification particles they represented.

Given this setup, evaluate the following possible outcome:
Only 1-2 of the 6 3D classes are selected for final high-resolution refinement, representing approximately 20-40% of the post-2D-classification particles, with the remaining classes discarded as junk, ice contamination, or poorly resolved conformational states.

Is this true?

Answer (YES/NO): YES